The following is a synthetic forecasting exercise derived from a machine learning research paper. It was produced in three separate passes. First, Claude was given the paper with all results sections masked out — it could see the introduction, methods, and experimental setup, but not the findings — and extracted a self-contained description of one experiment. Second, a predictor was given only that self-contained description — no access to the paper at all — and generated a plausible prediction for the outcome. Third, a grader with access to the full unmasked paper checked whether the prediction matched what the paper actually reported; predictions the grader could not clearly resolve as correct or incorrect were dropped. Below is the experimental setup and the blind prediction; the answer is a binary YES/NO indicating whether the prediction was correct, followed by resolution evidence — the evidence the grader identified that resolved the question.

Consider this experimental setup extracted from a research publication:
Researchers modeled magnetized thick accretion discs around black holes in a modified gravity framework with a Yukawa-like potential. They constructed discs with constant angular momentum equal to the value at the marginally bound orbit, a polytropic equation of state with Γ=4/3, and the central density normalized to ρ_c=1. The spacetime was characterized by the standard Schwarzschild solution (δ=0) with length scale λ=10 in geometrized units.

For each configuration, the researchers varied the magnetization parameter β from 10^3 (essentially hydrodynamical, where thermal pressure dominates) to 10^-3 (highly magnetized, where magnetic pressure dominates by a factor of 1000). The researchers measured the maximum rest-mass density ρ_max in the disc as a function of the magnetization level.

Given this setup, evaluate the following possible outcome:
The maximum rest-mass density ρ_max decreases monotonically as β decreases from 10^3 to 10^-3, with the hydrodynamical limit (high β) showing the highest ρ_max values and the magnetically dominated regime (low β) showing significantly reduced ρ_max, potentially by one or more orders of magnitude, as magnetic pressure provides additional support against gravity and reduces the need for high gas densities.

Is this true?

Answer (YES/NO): NO